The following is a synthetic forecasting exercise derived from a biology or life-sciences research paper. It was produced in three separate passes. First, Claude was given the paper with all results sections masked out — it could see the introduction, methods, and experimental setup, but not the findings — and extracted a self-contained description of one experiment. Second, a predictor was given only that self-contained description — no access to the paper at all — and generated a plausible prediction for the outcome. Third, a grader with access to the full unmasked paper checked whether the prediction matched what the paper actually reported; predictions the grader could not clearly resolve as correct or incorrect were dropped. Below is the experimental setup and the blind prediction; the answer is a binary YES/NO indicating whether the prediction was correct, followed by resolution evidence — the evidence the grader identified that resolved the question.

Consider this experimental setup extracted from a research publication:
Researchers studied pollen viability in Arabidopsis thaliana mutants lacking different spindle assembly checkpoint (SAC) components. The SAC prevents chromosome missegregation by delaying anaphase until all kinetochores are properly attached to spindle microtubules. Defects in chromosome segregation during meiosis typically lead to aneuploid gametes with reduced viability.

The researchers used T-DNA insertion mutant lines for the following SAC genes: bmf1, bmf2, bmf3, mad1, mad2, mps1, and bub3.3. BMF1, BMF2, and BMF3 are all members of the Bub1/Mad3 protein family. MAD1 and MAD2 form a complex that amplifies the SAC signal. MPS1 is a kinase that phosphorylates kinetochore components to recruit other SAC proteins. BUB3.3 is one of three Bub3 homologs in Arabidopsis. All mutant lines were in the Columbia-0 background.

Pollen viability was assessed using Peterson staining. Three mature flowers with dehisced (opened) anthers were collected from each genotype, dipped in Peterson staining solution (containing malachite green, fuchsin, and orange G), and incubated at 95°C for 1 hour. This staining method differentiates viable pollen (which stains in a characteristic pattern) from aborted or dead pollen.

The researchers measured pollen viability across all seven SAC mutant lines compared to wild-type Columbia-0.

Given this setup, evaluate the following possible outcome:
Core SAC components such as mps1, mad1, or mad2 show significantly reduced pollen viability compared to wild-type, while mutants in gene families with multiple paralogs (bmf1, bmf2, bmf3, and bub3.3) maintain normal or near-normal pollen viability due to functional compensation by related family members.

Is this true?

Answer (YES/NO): NO